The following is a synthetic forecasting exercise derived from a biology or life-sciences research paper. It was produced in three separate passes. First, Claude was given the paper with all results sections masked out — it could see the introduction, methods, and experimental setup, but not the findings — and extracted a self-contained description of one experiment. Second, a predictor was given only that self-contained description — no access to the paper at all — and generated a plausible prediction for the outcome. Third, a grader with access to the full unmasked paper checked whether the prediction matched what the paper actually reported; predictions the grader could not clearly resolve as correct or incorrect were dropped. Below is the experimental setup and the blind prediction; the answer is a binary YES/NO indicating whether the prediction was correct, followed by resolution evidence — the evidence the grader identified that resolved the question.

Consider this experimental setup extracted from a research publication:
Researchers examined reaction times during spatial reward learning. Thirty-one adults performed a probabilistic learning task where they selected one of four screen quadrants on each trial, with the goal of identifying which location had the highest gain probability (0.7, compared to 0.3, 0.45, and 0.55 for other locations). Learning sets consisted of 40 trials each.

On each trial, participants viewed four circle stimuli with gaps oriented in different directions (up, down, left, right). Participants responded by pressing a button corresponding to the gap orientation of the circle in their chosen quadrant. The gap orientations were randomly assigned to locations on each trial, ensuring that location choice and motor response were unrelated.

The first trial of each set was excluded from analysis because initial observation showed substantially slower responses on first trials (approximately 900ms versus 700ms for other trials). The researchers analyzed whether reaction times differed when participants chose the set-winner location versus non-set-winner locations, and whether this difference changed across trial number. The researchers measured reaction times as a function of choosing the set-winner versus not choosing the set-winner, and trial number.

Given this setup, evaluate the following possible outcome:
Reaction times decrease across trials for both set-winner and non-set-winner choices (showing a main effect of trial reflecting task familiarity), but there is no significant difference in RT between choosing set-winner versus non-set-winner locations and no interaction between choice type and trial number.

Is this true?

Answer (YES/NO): NO